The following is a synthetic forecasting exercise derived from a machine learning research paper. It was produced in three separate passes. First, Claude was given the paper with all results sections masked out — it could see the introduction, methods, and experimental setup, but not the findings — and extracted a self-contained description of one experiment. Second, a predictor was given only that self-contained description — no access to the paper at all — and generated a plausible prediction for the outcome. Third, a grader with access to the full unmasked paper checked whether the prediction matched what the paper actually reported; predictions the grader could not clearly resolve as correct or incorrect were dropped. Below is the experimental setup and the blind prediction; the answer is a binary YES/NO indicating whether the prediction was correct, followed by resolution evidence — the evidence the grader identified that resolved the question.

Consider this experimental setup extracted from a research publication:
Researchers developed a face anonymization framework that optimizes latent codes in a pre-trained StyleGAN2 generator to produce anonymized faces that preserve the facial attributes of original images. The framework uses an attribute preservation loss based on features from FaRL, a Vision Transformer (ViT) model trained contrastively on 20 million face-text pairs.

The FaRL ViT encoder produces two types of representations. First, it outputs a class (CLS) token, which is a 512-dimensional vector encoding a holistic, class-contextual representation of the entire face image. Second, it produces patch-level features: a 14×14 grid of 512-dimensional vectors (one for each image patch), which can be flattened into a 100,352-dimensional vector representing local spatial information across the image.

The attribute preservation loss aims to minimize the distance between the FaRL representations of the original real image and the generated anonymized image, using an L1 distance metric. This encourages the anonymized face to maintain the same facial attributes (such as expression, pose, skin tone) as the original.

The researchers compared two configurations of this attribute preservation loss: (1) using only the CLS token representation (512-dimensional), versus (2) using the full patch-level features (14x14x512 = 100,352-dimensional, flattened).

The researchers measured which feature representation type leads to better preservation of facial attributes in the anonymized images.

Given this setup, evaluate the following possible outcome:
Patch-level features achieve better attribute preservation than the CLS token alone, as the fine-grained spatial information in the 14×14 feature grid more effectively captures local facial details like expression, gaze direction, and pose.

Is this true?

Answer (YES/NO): YES